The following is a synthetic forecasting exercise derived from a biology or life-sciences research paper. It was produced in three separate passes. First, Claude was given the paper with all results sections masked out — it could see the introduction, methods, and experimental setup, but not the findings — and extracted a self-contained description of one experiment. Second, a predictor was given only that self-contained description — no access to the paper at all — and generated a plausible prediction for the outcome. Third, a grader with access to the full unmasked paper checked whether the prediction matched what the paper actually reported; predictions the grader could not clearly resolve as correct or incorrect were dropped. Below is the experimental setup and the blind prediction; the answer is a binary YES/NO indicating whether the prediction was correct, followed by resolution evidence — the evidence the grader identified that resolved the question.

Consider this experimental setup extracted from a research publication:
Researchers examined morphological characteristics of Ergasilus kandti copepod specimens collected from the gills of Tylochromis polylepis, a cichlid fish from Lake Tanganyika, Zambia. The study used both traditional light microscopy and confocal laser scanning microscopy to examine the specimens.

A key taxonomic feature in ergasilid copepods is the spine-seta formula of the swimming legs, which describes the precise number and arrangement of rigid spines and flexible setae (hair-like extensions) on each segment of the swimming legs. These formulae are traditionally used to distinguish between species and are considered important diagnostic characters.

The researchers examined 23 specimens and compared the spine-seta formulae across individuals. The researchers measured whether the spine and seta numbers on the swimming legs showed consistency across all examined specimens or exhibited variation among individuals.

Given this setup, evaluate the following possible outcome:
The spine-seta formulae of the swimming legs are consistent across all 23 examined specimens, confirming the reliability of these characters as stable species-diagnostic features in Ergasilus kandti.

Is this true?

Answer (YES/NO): NO